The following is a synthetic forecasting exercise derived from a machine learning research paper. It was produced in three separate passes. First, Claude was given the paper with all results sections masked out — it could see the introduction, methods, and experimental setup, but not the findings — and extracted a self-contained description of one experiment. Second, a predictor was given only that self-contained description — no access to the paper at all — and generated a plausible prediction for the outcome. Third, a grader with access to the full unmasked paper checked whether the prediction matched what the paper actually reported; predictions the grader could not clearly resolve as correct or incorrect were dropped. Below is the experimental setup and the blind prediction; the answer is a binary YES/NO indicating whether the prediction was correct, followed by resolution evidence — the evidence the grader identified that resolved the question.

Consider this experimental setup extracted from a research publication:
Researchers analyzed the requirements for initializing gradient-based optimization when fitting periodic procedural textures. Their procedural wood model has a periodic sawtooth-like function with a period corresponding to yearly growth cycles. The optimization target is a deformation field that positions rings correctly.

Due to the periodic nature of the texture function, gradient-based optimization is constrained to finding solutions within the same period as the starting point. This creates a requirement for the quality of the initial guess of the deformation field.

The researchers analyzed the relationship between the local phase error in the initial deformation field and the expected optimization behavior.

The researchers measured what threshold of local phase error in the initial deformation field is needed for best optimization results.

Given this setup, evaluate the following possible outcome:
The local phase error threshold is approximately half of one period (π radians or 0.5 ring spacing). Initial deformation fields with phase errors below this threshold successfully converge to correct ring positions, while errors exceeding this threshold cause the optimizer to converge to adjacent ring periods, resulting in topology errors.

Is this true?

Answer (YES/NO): NO